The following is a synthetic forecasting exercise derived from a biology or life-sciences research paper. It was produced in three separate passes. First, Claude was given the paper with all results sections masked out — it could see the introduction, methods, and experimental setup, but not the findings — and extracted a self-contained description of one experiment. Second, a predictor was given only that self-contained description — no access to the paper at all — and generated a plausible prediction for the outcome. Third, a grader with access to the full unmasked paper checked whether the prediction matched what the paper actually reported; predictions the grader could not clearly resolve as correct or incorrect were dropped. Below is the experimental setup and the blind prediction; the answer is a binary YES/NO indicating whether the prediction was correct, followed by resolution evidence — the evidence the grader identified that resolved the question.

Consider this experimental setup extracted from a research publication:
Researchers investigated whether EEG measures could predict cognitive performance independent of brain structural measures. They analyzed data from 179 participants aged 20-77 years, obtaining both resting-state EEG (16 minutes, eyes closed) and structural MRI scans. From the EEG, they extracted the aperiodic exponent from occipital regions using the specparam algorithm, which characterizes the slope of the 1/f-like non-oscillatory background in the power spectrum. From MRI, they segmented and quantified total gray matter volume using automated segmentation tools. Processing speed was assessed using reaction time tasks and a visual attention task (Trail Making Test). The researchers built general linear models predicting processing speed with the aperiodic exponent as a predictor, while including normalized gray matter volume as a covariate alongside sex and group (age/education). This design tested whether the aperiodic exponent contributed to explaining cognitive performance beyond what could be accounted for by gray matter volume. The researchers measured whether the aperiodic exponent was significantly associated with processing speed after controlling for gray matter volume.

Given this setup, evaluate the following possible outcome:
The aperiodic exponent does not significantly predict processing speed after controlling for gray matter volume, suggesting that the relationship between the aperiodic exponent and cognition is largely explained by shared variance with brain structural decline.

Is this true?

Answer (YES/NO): NO